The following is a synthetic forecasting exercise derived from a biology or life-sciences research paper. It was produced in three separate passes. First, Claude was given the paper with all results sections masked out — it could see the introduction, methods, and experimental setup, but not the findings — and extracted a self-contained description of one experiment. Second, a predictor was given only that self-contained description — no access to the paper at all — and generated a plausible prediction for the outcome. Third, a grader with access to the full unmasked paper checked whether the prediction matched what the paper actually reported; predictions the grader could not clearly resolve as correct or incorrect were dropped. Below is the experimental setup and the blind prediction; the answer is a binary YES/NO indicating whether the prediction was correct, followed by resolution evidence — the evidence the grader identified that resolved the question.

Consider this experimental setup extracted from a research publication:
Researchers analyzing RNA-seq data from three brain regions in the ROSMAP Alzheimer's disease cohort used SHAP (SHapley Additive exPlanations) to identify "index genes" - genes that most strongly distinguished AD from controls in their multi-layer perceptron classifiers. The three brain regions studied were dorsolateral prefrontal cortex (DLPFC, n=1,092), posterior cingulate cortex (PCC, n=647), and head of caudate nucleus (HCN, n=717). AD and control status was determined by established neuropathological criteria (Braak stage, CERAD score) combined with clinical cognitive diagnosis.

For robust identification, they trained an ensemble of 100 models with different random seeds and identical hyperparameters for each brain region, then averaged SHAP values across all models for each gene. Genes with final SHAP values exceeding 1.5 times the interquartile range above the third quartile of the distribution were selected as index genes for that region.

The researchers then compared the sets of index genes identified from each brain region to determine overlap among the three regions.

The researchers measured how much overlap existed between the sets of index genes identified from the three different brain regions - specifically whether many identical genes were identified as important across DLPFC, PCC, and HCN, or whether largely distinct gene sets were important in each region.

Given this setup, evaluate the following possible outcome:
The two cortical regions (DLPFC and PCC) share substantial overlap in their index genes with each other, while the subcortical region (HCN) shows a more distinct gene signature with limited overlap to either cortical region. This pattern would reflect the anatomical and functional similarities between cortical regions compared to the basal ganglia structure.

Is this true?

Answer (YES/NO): YES